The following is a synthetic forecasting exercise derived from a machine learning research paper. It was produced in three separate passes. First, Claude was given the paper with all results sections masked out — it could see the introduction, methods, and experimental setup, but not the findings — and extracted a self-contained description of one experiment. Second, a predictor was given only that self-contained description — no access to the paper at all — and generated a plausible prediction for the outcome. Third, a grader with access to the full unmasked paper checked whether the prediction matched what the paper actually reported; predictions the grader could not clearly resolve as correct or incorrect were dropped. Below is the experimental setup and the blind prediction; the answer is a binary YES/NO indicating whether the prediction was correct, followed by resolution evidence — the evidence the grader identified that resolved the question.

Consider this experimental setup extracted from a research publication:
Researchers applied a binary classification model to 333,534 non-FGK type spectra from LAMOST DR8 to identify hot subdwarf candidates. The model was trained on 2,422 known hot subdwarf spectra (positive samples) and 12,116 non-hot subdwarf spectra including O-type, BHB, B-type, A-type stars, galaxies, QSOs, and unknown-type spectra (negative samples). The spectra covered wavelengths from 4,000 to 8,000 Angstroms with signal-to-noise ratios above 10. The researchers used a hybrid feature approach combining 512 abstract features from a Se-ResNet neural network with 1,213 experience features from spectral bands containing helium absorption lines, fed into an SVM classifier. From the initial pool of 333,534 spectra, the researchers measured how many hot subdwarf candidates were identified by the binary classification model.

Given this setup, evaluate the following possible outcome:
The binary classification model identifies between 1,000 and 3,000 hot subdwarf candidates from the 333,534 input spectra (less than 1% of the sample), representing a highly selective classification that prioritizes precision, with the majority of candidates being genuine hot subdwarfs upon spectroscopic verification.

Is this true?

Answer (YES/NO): NO